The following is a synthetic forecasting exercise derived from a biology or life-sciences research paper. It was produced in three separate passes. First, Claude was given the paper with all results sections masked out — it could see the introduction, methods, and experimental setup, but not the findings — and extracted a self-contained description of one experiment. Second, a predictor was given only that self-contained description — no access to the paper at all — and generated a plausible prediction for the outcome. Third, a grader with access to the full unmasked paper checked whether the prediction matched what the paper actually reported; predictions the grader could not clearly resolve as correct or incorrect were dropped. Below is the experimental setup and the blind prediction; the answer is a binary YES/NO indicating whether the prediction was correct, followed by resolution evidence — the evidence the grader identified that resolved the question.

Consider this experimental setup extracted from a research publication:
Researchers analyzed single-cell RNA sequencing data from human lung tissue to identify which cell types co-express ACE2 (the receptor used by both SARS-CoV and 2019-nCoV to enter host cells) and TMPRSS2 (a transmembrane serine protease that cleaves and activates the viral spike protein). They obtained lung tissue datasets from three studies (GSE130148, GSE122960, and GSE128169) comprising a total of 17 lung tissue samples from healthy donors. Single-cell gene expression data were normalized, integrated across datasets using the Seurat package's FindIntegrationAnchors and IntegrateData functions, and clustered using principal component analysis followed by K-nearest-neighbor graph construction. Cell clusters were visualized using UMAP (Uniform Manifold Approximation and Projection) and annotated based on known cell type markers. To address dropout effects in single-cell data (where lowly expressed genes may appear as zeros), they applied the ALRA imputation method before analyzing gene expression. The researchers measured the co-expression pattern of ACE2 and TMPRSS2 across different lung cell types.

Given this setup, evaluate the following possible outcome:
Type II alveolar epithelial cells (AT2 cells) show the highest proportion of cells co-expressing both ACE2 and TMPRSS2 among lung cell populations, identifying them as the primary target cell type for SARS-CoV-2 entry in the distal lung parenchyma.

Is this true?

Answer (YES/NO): YES